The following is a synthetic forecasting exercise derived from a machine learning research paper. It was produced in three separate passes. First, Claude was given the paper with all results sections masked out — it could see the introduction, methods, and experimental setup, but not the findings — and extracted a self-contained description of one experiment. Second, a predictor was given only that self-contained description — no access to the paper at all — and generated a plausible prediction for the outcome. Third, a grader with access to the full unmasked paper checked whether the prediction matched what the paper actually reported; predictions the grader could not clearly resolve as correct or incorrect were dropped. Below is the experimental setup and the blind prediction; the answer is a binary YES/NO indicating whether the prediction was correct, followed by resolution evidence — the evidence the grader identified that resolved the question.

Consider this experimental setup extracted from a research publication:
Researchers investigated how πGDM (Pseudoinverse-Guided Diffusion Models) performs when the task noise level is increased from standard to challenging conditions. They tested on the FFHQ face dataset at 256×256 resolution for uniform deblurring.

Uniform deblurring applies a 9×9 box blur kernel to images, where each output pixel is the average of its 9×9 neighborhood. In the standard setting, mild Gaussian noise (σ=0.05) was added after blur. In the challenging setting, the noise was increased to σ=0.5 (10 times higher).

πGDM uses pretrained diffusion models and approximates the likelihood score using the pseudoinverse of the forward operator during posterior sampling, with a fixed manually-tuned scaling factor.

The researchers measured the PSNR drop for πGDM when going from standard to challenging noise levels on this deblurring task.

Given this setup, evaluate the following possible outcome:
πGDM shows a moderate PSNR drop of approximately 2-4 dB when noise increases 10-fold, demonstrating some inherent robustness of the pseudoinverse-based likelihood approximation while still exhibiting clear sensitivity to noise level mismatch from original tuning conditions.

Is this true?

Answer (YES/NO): NO